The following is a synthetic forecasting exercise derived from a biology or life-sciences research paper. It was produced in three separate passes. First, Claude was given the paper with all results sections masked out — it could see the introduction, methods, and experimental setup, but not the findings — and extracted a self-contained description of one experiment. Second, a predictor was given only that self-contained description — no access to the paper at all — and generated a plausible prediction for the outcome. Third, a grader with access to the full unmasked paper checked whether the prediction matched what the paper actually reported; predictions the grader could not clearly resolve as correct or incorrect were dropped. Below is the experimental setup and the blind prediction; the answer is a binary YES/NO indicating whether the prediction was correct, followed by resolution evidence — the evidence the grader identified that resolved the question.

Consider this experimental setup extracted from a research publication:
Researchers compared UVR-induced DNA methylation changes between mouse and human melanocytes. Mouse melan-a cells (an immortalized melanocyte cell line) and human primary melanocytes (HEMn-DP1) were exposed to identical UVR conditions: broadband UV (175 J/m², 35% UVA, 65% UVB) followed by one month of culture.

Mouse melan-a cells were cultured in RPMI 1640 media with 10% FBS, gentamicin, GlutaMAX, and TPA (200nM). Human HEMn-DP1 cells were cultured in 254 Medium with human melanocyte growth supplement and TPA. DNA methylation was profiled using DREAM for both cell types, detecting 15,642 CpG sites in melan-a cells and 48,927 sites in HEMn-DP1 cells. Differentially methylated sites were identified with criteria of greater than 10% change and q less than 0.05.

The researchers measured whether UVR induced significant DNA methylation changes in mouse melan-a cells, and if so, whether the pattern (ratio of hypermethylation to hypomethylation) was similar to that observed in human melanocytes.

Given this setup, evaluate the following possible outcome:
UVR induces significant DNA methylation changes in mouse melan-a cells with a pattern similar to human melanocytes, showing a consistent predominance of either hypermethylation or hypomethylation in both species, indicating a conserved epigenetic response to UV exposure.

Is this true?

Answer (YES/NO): NO